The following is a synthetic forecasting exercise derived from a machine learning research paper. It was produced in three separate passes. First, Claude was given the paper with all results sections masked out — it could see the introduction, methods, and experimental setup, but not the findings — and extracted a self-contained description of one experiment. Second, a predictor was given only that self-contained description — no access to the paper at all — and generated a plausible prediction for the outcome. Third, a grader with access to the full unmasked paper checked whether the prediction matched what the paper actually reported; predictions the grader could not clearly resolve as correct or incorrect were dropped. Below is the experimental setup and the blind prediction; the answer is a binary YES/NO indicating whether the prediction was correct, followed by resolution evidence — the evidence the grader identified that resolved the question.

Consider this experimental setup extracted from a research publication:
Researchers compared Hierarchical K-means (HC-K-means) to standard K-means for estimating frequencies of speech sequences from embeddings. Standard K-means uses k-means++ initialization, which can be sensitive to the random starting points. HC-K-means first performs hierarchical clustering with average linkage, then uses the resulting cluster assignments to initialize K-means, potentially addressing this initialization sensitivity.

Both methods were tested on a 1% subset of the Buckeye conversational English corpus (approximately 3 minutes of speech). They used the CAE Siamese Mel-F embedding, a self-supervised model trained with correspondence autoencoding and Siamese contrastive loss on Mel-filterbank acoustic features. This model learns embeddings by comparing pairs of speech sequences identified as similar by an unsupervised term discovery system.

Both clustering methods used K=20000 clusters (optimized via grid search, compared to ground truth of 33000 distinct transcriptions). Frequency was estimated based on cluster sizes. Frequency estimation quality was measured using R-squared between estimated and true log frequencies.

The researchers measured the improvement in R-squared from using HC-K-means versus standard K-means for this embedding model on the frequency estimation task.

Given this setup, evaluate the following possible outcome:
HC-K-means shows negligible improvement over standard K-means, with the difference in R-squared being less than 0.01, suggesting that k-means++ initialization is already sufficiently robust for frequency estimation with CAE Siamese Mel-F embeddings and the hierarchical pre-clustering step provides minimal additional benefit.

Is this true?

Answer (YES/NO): NO